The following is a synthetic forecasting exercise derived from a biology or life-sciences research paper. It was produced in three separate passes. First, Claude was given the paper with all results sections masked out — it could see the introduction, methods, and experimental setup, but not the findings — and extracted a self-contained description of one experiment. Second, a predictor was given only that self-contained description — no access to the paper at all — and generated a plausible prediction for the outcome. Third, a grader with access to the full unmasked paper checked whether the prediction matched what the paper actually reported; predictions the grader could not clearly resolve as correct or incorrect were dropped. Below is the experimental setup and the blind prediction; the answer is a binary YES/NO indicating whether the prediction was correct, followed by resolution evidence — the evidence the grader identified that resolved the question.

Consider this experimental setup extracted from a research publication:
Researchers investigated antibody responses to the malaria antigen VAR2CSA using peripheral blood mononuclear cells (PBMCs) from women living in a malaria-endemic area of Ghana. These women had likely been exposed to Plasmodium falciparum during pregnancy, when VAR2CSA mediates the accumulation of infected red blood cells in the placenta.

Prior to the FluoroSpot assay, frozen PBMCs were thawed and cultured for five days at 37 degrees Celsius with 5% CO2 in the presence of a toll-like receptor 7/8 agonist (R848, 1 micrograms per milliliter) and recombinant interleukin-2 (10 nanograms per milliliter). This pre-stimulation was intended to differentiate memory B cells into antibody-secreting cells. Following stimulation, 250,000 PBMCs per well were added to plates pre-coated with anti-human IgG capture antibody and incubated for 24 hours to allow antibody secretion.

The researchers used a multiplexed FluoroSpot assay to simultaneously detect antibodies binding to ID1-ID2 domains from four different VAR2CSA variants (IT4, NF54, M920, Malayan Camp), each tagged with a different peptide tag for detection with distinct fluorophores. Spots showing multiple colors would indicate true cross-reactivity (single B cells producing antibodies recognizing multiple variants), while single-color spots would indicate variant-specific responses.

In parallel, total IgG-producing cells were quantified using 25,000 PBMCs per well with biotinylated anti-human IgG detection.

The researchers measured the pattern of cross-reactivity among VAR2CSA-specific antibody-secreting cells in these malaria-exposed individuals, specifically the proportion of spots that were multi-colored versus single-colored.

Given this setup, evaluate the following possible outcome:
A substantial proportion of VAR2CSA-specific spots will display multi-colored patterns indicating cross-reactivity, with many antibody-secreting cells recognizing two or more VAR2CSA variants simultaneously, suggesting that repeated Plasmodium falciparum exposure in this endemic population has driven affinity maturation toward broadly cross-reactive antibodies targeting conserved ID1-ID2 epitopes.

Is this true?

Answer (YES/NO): NO